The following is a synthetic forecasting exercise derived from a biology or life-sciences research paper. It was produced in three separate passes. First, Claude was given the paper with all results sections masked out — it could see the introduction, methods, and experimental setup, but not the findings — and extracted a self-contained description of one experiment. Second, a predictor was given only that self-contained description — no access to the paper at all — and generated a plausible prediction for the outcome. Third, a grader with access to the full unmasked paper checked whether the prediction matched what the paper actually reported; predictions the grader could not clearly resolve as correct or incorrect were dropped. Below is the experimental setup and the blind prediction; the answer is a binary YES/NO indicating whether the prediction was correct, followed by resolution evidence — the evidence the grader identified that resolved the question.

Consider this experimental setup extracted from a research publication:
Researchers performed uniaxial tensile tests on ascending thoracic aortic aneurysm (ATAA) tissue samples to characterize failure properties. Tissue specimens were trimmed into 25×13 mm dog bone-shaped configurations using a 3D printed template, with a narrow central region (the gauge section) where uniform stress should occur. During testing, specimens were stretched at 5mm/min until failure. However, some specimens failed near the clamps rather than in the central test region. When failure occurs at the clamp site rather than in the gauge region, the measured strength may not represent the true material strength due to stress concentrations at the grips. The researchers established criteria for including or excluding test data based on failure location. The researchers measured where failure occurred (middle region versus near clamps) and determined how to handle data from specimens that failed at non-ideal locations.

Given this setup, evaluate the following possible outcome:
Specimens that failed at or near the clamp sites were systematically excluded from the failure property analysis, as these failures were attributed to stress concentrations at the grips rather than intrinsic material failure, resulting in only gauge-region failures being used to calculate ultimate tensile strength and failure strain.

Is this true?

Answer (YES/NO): YES